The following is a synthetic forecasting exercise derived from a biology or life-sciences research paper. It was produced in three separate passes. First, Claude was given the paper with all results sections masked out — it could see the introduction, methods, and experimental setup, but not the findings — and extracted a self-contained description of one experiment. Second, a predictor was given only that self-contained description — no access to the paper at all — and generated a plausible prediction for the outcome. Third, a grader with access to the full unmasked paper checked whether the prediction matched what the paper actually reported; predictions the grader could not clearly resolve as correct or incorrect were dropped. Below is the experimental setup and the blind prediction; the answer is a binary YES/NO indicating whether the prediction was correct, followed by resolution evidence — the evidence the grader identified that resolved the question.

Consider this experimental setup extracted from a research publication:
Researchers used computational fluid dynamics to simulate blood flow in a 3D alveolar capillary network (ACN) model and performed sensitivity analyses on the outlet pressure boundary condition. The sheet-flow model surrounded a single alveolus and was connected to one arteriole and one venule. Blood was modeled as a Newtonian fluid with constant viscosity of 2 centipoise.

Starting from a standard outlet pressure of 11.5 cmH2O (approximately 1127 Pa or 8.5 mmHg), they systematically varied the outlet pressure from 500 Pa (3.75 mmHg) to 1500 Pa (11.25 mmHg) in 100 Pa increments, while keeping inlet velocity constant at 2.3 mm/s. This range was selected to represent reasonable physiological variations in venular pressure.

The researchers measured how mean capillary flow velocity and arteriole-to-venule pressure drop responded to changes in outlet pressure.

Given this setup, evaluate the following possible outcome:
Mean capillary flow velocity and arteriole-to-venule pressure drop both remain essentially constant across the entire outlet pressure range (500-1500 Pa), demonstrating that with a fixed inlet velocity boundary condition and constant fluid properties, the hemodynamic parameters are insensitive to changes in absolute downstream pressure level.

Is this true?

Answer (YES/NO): YES